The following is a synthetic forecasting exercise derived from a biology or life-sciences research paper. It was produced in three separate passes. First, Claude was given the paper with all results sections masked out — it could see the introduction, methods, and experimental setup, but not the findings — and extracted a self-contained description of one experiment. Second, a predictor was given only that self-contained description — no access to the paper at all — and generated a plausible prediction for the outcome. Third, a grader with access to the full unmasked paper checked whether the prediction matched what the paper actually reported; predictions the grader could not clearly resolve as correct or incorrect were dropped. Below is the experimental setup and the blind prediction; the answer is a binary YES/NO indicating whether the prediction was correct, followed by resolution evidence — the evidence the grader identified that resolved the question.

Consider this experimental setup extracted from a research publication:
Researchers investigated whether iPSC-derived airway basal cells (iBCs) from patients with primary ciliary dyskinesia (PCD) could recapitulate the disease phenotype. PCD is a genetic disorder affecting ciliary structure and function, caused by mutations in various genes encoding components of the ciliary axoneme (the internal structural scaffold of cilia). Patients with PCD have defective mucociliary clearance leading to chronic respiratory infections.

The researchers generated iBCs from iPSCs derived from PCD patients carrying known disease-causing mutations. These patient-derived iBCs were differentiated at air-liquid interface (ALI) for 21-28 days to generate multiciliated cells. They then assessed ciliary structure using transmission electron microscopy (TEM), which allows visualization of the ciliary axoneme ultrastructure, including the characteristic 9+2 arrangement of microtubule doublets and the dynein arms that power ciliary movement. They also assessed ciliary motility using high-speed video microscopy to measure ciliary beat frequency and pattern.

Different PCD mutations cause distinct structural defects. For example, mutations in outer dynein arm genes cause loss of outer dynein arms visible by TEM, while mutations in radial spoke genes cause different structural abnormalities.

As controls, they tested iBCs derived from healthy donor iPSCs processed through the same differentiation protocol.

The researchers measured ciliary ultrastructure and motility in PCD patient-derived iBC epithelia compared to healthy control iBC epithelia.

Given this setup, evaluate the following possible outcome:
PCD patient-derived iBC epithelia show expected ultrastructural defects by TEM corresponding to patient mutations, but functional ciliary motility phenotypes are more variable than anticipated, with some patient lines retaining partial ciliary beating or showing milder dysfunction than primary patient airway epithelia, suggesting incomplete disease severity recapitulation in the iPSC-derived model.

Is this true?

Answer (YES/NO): NO